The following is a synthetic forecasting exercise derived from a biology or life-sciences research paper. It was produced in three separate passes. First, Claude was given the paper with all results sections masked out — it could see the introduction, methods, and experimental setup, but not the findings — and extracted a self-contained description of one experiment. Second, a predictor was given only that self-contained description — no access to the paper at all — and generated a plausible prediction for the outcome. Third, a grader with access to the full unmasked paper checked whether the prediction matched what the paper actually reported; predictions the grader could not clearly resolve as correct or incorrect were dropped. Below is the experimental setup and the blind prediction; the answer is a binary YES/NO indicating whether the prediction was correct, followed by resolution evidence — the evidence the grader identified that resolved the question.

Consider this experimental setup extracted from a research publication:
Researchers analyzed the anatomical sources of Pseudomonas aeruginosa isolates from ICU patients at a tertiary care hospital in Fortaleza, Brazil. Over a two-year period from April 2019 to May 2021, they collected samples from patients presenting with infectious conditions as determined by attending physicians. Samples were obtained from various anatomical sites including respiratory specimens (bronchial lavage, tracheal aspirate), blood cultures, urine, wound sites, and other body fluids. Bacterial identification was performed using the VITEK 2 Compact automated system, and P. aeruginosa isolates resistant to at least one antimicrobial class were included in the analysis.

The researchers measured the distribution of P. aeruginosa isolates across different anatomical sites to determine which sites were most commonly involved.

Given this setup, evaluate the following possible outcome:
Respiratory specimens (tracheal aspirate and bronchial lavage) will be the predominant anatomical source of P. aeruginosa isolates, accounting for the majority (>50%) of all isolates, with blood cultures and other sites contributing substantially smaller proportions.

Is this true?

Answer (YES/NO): YES